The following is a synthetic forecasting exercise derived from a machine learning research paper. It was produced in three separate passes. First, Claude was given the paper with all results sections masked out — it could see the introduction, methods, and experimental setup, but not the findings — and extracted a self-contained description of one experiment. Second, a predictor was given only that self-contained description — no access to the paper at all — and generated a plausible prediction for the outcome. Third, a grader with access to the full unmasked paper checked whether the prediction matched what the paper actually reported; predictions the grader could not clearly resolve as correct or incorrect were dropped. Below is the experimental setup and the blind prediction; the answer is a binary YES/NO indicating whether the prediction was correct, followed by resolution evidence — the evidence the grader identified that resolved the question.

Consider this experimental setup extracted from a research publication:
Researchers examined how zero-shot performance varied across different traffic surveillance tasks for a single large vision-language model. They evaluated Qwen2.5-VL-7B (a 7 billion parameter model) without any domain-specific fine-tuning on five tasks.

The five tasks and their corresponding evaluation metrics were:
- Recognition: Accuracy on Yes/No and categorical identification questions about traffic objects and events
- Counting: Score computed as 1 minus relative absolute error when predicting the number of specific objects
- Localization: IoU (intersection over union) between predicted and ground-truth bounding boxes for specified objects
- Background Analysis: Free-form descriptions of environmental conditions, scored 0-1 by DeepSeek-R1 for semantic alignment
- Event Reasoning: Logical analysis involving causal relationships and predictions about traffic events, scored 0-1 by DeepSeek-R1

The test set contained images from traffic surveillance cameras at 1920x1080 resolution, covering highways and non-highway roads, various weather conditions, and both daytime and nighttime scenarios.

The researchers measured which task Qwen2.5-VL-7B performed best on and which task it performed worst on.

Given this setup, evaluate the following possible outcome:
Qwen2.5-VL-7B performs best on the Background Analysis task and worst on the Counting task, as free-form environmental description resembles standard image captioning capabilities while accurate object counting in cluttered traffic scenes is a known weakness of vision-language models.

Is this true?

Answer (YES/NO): NO